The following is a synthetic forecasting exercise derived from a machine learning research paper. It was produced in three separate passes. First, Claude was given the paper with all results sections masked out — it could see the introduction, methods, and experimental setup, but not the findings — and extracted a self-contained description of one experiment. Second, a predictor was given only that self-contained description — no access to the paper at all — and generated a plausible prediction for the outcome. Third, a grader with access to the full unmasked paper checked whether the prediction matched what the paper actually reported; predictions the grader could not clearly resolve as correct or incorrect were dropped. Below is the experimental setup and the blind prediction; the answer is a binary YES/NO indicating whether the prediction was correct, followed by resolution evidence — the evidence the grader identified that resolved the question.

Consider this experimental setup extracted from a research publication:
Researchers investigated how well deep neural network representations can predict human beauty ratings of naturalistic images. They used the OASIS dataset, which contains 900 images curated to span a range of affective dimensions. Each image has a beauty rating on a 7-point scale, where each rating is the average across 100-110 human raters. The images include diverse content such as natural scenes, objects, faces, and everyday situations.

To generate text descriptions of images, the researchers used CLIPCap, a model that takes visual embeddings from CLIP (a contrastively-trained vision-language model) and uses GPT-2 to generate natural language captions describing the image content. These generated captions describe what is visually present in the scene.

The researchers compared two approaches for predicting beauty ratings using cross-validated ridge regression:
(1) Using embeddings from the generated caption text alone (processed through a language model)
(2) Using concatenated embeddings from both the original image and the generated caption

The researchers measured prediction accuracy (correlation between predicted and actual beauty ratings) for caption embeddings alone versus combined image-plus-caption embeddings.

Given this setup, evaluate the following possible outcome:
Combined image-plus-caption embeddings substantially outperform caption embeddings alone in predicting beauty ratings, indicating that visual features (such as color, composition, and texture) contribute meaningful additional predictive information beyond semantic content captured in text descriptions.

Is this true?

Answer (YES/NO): YES